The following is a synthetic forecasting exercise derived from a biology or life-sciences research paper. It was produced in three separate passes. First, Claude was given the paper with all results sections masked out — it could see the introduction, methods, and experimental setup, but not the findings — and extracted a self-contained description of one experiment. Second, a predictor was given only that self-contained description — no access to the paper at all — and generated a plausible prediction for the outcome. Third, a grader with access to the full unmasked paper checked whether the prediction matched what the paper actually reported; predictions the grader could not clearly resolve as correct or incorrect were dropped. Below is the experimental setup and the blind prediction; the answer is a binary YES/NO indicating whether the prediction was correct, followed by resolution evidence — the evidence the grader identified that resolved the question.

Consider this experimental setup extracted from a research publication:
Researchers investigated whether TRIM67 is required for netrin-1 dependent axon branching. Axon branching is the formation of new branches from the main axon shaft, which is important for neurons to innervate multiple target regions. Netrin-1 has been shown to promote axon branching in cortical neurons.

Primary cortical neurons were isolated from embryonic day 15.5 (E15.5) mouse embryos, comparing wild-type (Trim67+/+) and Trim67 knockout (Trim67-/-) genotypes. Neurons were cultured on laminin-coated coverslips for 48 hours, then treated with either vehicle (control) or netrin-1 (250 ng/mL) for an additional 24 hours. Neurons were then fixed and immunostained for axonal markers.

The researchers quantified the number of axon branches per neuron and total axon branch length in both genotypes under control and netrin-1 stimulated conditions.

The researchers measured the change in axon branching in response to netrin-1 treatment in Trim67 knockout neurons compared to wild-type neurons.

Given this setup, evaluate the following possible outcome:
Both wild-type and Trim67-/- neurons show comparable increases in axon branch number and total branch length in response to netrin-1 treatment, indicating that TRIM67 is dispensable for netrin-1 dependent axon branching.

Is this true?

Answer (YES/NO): NO